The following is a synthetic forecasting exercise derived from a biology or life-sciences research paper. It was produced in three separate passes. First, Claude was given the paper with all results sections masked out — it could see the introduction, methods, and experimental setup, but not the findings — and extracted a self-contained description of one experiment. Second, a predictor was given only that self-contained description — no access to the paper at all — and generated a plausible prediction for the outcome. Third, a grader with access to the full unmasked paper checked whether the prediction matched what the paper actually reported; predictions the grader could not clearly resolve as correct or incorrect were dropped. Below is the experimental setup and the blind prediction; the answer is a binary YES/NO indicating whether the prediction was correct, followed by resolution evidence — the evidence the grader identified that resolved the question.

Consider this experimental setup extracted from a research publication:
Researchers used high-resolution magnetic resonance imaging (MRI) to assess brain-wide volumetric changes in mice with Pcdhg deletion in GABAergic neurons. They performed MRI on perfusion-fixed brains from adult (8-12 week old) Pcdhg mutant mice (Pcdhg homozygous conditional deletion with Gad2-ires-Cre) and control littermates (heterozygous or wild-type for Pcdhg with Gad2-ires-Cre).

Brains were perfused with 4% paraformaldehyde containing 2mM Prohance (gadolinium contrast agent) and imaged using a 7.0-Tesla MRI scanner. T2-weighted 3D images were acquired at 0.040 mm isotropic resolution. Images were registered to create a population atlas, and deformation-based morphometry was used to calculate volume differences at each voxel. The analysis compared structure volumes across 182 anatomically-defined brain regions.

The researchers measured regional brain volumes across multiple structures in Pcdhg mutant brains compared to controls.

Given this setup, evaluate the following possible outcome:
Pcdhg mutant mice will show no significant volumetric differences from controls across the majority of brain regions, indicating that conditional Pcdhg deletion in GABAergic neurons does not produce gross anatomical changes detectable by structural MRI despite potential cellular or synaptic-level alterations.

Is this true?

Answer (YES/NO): NO